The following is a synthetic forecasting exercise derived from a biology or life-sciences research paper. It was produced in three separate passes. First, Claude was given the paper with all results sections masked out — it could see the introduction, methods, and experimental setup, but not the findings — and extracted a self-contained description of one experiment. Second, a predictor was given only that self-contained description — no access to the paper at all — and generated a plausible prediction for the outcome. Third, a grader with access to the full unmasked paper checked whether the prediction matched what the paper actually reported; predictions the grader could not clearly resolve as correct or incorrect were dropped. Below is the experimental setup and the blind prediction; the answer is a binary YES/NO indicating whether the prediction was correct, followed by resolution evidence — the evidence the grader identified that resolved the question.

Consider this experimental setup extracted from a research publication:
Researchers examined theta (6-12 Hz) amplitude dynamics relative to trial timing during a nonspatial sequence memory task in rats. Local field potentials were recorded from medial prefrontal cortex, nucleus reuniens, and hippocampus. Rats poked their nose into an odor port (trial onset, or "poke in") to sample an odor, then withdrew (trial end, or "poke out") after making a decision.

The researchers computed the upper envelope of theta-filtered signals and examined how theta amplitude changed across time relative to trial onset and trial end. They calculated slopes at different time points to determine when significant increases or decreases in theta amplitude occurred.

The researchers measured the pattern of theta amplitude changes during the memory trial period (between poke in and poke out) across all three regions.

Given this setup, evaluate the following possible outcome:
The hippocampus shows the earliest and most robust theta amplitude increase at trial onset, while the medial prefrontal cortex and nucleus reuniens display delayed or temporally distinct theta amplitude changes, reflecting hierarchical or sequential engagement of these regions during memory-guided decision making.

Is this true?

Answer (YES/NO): NO